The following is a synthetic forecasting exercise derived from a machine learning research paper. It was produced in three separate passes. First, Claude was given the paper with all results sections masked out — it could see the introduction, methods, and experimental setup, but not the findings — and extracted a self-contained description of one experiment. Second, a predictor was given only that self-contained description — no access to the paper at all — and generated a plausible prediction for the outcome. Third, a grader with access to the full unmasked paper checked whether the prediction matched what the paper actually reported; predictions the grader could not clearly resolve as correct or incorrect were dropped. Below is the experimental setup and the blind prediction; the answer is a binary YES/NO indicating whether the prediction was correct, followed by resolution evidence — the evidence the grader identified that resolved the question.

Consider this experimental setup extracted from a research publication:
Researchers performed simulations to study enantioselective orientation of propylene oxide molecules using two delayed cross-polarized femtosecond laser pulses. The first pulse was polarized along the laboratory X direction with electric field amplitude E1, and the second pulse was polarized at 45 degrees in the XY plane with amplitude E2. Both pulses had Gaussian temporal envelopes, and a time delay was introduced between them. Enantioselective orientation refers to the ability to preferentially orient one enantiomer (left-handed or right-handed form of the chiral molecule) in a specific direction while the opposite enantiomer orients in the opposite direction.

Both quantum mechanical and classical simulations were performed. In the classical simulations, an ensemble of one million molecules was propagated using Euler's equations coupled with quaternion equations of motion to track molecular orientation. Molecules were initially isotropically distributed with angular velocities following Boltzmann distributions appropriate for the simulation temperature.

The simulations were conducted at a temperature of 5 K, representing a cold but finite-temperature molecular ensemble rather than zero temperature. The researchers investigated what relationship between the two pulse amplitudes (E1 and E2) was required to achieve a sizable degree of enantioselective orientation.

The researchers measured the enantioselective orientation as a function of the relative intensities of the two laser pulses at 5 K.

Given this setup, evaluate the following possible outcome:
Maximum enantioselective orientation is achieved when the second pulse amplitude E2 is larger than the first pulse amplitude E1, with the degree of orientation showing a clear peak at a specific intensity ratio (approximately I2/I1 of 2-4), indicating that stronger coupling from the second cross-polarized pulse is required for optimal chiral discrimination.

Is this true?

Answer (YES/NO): NO